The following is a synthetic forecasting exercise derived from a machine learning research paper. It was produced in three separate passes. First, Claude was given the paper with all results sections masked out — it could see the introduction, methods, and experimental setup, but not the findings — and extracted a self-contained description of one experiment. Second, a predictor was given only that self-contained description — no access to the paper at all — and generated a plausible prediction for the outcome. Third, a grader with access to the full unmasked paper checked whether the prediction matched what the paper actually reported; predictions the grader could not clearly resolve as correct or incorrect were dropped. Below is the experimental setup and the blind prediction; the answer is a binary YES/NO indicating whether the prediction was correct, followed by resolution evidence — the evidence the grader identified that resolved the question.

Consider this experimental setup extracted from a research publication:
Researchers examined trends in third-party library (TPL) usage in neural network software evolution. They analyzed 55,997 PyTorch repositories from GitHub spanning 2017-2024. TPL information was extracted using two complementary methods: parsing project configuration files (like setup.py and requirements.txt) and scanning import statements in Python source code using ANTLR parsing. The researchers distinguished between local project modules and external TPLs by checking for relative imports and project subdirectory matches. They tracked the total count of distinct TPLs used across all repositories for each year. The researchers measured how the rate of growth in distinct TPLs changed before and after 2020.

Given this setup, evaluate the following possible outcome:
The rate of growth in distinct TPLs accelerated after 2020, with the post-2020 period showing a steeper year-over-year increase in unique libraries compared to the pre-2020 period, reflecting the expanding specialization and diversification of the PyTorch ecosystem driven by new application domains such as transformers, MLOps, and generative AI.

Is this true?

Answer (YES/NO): NO